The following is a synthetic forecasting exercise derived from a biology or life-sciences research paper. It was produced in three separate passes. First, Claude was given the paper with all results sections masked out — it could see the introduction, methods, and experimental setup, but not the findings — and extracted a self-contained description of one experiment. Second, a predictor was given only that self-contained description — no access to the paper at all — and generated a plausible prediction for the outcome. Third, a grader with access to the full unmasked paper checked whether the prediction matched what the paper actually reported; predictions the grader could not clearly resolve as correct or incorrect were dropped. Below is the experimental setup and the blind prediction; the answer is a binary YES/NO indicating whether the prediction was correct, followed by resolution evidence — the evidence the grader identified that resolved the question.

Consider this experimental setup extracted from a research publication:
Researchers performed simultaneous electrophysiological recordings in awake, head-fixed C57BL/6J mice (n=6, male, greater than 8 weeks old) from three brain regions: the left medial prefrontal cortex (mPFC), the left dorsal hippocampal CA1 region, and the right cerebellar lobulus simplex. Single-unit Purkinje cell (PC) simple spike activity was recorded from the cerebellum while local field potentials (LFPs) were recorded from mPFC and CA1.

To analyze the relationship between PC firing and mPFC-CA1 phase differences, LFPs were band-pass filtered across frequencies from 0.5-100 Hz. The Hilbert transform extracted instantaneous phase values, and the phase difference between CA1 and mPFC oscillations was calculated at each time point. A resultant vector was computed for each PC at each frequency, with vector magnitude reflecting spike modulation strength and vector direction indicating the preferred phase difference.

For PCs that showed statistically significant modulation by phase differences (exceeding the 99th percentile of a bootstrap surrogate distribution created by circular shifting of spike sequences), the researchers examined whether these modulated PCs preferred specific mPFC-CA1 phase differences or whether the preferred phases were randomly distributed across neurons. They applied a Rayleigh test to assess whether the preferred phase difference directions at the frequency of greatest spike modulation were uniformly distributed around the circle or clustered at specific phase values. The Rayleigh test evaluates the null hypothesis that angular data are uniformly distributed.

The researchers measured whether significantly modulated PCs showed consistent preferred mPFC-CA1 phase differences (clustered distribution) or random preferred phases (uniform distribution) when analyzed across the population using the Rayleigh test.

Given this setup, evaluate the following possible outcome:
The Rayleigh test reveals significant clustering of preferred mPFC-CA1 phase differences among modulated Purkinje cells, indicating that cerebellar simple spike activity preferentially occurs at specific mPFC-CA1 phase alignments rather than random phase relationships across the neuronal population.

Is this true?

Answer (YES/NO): YES